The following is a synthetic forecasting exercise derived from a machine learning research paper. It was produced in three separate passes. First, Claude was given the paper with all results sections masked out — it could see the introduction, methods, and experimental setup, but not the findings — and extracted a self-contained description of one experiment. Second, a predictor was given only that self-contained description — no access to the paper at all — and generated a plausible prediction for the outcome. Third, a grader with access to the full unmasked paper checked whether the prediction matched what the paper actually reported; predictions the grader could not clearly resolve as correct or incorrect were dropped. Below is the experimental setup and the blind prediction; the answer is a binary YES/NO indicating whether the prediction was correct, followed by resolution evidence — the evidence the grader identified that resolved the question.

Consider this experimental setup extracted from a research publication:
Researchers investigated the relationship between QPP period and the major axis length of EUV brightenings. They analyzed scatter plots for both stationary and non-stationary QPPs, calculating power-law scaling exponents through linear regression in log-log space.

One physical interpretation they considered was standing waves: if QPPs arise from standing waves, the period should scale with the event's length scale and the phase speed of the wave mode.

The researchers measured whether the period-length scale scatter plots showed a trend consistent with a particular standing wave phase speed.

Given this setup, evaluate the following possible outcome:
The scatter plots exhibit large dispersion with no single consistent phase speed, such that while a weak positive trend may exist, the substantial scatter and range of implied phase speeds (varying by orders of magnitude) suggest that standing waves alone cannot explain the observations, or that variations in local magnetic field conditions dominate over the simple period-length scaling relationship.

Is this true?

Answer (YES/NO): NO